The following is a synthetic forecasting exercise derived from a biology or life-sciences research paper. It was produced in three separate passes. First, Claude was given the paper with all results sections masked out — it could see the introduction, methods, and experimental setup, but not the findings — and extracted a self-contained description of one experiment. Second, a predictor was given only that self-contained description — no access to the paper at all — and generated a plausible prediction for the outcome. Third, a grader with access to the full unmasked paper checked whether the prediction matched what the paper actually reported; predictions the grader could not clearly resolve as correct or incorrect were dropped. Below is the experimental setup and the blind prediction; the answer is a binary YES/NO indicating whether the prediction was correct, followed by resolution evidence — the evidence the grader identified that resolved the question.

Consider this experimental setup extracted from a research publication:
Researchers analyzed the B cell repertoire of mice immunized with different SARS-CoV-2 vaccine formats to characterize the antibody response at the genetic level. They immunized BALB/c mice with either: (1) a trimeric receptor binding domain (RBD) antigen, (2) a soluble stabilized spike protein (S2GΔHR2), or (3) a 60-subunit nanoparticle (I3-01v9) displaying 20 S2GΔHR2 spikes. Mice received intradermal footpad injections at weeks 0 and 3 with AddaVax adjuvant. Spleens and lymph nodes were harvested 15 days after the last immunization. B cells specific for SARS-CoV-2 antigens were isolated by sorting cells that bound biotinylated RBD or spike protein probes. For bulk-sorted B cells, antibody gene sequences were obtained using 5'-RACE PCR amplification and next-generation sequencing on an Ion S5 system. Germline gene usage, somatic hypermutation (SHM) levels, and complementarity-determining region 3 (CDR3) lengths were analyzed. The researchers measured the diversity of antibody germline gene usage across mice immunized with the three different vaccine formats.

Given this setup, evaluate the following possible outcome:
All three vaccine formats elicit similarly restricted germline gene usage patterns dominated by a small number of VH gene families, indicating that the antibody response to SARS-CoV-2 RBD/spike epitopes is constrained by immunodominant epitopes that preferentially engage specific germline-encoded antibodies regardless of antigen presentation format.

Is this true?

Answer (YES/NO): NO